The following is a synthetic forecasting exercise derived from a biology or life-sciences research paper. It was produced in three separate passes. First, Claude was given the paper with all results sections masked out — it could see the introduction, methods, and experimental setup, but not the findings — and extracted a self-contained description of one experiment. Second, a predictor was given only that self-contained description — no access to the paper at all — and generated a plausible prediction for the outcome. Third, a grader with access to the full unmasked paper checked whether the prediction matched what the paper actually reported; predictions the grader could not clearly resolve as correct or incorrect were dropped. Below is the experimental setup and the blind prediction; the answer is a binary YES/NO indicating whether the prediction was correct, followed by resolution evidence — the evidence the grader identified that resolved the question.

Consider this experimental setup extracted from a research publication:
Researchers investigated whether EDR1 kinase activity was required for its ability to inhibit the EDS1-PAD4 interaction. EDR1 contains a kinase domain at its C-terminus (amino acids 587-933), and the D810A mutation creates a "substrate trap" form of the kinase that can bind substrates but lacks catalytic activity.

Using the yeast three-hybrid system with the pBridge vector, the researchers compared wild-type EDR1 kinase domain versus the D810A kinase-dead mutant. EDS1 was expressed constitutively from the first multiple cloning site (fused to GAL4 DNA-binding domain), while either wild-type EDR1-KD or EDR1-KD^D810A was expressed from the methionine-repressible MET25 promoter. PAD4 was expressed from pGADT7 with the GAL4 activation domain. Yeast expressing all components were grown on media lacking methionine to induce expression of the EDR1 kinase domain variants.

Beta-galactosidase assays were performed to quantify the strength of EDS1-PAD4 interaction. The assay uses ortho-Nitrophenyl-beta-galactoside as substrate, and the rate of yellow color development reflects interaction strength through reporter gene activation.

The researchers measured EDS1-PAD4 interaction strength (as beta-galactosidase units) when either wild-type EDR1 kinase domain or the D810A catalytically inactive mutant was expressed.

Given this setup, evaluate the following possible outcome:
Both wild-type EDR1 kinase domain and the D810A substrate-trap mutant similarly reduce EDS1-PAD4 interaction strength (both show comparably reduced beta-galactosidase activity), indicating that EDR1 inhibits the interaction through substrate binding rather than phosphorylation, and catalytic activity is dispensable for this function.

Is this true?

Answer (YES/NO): YES